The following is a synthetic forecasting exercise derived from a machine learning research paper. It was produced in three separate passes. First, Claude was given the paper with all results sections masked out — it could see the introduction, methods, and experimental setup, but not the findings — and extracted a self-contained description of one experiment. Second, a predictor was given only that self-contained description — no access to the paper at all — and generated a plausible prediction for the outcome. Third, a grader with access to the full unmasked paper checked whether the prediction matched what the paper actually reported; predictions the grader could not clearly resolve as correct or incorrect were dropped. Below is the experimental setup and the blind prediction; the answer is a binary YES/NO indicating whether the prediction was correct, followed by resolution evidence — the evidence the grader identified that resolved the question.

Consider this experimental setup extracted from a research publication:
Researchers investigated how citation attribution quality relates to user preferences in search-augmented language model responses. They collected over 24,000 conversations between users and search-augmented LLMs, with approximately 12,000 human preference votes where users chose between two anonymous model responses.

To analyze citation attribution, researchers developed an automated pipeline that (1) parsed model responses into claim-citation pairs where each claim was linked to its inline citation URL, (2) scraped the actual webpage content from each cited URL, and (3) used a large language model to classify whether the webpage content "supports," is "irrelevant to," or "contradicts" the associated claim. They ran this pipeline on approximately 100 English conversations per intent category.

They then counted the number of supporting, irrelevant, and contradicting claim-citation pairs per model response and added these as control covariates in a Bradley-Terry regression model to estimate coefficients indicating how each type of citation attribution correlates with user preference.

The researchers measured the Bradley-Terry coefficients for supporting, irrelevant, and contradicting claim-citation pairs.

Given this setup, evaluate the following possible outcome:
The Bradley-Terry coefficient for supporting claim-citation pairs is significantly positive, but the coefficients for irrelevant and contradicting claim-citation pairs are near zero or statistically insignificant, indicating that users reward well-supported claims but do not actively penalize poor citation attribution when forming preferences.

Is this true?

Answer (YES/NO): NO